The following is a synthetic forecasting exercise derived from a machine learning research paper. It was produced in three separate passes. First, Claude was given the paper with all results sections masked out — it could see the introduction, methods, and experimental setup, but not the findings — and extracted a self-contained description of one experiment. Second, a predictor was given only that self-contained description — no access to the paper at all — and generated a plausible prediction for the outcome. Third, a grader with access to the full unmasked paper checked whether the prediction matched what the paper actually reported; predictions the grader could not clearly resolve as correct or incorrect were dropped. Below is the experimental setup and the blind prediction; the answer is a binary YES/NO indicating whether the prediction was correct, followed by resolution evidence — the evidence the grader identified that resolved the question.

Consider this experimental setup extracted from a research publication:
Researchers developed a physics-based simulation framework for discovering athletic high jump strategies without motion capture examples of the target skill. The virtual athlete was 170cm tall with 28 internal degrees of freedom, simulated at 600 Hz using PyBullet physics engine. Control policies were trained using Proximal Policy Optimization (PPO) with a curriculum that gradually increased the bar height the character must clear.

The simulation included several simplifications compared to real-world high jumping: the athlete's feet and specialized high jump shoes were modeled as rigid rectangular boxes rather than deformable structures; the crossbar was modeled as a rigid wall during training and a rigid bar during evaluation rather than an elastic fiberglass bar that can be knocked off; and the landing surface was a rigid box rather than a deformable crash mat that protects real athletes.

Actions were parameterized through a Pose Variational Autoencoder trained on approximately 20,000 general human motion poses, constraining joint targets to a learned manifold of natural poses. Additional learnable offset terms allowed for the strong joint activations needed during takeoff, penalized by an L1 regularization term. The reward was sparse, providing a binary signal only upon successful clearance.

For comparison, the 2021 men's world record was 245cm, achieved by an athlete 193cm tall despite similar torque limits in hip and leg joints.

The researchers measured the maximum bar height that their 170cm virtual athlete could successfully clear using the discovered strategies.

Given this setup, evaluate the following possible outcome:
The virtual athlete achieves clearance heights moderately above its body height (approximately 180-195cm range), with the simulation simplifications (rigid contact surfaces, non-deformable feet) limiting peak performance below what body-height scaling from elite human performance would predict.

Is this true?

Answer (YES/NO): NO